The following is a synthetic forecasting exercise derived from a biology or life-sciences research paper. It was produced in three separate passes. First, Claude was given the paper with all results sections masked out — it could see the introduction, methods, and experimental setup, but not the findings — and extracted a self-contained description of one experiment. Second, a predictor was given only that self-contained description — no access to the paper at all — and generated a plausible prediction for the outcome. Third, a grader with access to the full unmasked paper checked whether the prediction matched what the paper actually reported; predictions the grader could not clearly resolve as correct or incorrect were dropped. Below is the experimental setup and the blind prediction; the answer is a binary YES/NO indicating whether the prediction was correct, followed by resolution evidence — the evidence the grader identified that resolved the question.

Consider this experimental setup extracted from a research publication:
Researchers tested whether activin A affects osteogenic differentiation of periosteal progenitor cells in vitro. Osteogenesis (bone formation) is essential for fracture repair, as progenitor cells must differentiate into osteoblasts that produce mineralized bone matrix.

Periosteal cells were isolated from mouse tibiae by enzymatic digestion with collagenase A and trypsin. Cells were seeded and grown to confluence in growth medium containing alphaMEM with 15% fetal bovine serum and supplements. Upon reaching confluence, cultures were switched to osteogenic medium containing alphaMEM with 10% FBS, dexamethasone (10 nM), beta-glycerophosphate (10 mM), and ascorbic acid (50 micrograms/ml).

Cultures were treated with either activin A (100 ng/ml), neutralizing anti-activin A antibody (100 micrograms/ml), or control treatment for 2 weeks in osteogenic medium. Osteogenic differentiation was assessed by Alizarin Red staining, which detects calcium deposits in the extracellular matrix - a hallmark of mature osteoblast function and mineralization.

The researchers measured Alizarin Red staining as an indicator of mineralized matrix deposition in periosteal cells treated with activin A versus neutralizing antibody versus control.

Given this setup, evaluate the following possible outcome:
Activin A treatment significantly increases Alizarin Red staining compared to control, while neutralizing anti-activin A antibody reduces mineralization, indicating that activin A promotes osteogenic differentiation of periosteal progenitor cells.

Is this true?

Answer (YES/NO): NO